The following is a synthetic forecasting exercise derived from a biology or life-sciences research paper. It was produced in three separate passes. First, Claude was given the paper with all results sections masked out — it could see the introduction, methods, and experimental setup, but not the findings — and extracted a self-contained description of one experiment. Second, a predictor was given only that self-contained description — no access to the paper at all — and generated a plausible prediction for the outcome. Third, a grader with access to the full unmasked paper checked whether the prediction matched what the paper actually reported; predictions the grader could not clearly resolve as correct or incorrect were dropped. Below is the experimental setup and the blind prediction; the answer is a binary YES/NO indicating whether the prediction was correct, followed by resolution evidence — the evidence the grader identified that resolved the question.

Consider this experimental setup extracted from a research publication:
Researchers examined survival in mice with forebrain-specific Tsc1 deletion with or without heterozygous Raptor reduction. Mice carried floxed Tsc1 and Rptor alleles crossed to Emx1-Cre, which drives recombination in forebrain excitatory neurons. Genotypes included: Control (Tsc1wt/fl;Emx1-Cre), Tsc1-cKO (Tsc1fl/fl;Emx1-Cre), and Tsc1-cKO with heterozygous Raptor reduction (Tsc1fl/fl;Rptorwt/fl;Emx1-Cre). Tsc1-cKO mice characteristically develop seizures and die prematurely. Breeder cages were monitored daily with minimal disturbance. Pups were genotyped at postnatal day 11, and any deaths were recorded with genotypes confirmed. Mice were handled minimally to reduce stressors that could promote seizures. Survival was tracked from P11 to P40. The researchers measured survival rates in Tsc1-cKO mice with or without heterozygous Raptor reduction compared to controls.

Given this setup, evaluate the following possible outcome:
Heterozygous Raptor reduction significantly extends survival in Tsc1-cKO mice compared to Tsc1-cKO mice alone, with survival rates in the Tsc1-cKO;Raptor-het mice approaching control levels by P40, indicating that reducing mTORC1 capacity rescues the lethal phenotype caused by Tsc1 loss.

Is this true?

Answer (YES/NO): NO